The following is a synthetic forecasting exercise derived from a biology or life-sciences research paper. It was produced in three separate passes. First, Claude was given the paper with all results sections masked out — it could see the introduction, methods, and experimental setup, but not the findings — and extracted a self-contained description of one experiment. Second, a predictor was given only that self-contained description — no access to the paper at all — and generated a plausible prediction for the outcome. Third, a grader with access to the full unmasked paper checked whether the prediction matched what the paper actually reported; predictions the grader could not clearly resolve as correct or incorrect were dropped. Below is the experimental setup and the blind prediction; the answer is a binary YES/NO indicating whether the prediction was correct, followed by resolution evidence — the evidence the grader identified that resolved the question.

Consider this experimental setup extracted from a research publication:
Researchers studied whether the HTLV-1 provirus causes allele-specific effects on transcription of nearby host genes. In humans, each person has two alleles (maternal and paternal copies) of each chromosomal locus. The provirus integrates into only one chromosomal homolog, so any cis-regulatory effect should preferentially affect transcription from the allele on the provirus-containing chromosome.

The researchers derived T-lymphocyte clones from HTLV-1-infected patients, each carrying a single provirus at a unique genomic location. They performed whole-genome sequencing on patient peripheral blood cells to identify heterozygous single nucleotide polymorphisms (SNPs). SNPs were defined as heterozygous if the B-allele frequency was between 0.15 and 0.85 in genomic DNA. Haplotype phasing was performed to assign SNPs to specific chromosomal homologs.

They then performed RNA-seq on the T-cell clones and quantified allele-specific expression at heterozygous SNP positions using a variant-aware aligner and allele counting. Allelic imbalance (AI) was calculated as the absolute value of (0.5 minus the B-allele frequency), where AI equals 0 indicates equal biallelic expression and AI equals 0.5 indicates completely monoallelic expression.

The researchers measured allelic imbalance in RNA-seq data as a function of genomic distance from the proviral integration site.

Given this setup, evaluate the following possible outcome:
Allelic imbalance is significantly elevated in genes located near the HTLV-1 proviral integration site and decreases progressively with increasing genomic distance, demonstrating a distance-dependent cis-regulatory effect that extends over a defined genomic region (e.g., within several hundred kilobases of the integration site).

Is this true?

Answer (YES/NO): NO